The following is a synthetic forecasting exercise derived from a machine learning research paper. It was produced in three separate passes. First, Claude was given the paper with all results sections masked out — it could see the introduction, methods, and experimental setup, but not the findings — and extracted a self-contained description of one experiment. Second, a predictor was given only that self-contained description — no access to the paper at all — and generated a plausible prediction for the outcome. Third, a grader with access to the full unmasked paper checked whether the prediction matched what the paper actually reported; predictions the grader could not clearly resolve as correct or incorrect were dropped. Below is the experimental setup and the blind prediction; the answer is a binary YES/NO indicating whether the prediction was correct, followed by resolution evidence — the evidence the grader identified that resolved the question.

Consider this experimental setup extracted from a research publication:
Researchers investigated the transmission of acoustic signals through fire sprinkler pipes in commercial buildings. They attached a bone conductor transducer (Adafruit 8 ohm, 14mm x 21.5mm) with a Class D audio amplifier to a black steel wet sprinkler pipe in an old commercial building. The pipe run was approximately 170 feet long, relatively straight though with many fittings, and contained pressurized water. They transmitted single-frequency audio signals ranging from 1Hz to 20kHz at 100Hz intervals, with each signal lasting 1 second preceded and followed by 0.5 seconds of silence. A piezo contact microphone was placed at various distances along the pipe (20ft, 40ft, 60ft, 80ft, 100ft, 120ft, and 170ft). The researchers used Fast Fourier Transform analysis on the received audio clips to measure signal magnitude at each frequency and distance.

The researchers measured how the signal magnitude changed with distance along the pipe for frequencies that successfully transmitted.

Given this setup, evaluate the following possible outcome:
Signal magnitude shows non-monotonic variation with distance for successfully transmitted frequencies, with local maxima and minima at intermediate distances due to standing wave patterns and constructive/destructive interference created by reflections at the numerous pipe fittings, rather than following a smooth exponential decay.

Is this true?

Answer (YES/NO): YES